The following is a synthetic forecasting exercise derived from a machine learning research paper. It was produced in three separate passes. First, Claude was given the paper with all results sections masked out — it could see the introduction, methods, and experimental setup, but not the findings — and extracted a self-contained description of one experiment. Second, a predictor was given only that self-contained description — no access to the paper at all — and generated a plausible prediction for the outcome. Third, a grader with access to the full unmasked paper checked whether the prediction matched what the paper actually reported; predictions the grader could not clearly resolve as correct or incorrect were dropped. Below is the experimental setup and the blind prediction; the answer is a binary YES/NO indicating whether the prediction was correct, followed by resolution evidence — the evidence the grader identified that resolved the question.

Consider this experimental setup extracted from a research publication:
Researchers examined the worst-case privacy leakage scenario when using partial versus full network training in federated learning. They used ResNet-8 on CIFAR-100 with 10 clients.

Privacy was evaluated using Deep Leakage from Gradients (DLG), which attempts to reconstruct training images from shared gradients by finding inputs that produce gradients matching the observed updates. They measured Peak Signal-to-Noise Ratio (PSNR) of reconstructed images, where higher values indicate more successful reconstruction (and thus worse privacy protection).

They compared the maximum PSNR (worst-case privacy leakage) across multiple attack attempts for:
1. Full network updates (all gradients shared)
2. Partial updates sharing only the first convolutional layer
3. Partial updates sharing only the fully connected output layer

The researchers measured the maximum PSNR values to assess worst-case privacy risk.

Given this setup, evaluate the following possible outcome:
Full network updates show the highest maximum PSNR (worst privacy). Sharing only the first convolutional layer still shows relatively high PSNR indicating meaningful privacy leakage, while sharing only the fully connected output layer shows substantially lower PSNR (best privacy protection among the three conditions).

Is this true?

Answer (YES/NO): NO